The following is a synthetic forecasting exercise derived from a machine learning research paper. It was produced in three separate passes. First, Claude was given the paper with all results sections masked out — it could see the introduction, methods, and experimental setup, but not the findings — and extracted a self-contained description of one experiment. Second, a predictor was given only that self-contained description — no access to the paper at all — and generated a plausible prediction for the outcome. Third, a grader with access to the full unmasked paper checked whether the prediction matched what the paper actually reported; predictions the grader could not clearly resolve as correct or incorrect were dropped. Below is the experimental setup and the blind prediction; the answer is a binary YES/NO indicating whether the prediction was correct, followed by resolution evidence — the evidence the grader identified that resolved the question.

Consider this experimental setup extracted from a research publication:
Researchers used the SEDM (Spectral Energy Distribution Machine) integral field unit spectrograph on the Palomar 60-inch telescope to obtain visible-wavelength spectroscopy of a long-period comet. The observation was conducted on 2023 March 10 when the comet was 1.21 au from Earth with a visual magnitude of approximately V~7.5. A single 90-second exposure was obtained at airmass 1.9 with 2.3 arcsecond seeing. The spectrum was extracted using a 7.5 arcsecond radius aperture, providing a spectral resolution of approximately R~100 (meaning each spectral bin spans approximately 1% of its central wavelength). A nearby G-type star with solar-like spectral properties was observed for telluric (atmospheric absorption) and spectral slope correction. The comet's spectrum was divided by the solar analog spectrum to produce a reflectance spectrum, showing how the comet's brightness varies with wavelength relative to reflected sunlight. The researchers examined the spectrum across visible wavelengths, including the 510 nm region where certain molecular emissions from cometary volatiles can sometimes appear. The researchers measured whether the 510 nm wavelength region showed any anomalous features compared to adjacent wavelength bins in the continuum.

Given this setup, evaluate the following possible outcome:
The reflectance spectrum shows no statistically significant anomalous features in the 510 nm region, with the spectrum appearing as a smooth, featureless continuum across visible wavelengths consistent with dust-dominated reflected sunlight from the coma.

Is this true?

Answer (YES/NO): NO